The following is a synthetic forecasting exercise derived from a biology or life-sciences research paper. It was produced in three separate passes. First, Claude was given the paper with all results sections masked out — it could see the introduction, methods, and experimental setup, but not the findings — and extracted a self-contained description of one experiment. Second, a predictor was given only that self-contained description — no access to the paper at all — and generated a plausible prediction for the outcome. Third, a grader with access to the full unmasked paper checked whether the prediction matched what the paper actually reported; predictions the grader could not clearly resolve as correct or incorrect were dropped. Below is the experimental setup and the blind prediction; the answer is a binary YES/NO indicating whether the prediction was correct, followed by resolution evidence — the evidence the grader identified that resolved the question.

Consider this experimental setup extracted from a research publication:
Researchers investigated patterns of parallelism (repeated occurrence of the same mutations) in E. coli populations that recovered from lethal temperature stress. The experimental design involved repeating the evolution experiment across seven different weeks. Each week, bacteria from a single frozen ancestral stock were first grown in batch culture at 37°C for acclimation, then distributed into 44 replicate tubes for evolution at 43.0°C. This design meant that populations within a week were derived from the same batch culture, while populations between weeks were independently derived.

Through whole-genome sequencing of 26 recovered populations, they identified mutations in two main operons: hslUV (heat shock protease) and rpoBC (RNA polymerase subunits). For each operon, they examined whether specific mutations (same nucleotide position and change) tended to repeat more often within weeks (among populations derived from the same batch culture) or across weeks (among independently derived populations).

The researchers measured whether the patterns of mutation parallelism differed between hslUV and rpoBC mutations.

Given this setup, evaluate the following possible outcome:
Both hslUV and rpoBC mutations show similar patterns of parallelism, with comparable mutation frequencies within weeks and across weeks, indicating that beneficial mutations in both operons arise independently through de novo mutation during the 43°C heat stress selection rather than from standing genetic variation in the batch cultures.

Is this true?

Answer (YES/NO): NO